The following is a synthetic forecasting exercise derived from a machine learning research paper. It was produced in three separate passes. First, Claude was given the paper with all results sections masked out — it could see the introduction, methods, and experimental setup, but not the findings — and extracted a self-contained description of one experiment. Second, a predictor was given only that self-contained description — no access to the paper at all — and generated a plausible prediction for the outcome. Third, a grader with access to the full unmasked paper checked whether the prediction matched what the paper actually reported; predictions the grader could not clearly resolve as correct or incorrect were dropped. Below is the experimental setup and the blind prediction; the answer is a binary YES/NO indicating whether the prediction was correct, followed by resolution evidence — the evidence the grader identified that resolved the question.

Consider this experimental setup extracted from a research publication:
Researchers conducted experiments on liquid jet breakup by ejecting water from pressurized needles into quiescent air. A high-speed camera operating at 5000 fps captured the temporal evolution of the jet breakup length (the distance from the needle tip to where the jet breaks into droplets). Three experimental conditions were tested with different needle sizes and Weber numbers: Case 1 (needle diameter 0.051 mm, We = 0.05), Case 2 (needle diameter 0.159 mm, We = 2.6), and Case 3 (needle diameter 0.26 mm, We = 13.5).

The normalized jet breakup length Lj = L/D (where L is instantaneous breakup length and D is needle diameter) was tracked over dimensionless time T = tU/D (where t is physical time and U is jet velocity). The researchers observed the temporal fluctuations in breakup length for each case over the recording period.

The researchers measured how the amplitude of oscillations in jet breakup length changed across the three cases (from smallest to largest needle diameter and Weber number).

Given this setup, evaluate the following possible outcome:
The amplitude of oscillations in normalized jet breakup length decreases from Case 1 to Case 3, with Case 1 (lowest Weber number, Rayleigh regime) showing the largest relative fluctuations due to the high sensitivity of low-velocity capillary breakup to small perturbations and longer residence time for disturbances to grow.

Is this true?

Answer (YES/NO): NO